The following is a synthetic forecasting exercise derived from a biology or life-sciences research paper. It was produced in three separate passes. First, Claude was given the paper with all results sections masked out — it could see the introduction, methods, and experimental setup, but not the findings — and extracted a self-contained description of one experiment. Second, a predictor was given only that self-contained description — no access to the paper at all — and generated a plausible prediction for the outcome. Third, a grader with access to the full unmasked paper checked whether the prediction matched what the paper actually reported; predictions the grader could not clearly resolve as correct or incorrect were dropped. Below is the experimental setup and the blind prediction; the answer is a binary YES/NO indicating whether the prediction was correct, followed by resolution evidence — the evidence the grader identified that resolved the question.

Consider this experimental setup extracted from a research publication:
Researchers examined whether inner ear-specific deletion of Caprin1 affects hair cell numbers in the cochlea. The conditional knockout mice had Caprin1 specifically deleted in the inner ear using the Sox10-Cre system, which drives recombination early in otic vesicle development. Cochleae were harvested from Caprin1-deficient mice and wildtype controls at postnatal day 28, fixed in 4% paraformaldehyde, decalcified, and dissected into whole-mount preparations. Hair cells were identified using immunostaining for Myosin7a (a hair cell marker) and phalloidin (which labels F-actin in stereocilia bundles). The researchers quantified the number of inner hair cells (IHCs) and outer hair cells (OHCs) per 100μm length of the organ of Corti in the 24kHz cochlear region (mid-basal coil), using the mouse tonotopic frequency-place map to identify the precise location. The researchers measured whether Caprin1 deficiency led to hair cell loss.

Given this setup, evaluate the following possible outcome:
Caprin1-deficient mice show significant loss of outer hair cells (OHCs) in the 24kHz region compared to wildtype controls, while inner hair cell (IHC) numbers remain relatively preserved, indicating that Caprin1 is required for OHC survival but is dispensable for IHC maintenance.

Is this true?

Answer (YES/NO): NO